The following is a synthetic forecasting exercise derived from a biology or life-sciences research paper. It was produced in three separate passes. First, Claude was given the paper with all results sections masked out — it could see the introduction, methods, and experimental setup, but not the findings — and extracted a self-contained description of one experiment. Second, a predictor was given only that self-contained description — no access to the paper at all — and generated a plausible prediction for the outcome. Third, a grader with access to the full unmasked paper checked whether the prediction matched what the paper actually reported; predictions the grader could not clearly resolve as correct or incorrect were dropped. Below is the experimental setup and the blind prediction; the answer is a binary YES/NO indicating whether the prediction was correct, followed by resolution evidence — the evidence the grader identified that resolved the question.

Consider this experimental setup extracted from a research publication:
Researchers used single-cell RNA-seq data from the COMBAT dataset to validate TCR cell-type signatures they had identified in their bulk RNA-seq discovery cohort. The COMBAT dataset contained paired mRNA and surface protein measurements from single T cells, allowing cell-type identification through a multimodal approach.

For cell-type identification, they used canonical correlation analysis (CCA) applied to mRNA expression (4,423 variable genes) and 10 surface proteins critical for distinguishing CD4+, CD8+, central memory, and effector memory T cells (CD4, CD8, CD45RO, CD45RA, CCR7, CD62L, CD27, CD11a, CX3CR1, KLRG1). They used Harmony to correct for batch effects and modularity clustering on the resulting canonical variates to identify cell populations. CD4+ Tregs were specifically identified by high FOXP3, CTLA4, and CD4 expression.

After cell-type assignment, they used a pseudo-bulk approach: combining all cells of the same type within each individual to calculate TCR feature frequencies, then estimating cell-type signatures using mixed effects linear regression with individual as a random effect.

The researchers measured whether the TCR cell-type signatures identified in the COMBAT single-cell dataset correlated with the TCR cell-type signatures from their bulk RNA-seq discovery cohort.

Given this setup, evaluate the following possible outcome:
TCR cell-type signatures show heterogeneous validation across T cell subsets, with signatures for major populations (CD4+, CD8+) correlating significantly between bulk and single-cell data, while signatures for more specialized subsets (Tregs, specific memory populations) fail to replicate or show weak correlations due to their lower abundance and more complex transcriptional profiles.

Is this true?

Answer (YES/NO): NO